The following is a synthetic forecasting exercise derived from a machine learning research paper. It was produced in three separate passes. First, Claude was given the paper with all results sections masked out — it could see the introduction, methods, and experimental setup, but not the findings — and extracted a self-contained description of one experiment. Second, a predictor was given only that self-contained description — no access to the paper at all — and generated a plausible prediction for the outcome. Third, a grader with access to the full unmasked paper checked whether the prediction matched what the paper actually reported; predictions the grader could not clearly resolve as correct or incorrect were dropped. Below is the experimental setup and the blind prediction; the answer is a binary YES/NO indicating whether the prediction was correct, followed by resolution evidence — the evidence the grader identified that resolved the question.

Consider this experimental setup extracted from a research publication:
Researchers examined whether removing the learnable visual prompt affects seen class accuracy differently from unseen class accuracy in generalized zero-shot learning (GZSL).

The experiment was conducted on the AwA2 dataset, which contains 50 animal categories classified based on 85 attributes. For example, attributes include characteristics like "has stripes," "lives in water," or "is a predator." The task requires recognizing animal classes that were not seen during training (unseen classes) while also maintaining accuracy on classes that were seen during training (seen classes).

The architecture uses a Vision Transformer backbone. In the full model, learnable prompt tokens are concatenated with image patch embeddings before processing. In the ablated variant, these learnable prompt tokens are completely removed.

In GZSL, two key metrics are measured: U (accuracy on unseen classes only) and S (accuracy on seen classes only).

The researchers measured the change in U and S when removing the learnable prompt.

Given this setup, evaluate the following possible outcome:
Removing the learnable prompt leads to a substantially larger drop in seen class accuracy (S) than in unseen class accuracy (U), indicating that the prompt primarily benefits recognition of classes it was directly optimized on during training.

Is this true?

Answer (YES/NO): NO